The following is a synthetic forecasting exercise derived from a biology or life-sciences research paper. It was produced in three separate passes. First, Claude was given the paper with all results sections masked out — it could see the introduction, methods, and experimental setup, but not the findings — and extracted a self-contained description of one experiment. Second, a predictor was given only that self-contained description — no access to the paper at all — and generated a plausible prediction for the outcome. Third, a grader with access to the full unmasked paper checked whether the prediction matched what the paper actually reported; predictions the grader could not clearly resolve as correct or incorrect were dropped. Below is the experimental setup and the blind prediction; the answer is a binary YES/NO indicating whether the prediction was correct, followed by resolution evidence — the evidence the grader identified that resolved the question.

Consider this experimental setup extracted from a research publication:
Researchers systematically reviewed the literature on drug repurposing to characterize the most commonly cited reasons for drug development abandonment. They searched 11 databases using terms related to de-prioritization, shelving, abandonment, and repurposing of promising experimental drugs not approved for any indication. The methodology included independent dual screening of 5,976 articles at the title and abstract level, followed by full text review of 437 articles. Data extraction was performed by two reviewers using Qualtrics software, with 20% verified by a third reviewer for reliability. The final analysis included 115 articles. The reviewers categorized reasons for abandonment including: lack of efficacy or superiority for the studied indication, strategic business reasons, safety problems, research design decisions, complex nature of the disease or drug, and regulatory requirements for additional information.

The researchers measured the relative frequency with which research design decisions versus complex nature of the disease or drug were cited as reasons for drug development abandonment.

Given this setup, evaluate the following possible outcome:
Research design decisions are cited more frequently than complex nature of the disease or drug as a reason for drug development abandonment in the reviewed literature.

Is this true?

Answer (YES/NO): YES